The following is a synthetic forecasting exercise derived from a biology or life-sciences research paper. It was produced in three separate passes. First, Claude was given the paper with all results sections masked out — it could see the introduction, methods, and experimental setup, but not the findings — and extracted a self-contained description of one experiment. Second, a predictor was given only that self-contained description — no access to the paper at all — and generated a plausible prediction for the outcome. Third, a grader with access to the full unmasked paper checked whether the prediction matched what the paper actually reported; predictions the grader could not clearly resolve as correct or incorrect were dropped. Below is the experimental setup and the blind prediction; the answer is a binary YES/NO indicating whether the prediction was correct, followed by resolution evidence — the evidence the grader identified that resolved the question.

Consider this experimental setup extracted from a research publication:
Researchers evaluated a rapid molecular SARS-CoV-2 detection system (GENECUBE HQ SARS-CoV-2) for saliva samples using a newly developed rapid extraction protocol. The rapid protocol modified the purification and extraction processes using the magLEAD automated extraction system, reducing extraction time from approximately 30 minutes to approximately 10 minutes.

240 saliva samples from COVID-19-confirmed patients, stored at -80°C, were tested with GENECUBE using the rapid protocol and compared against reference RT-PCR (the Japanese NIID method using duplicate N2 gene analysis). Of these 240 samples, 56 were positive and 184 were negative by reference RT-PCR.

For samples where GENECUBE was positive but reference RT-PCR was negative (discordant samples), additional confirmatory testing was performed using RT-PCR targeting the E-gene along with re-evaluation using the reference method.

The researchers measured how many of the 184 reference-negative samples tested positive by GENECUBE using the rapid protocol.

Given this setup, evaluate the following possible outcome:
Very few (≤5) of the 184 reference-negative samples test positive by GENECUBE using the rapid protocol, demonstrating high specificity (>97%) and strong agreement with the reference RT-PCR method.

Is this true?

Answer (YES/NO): YES